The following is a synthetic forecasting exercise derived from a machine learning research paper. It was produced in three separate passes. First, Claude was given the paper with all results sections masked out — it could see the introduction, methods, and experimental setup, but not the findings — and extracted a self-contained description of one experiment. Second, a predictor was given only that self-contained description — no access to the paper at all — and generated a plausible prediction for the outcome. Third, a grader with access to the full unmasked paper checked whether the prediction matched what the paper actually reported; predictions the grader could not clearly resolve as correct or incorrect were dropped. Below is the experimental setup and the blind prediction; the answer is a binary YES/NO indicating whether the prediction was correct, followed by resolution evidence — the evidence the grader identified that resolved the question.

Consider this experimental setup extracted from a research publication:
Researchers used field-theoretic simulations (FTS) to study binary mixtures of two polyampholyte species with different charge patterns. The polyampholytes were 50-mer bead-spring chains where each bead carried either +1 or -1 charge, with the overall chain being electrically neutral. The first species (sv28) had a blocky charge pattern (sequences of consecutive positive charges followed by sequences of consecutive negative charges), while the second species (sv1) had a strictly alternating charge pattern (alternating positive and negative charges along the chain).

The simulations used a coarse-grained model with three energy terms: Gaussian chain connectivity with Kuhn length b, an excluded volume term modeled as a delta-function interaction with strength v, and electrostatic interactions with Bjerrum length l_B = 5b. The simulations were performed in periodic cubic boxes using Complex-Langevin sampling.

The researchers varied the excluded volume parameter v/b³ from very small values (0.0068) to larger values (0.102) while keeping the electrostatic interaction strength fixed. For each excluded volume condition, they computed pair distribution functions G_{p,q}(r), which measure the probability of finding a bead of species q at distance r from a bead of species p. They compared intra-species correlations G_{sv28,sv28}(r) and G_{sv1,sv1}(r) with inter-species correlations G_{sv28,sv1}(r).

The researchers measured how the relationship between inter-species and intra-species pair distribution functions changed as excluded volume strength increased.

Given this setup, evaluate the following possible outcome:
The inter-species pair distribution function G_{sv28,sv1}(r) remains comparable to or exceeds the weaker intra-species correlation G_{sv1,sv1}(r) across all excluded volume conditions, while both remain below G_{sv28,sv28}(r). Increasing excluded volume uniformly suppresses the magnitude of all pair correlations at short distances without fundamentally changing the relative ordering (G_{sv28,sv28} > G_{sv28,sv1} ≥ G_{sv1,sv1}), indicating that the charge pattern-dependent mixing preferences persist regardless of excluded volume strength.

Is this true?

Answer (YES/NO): NO